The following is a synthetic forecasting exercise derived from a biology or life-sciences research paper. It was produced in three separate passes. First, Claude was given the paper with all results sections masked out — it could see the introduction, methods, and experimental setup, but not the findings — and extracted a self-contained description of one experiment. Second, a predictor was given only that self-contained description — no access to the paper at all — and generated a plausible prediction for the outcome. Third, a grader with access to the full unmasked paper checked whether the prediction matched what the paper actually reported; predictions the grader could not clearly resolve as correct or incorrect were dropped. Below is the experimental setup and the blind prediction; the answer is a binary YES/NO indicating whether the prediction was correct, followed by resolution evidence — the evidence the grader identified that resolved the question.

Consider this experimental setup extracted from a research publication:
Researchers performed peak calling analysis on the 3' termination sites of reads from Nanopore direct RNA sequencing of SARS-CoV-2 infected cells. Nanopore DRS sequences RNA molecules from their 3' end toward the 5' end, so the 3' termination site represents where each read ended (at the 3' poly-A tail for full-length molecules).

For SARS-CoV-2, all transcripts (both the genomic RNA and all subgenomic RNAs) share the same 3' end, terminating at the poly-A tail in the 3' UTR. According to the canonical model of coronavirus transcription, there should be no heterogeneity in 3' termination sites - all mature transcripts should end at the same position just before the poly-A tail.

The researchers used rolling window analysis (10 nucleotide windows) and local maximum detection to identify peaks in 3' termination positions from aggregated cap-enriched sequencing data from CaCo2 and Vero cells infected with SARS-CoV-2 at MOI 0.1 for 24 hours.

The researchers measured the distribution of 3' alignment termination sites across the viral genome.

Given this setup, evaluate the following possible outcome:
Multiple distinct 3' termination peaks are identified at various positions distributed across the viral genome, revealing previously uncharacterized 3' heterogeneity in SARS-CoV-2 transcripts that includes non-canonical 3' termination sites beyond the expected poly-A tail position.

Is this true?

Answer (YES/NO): NO